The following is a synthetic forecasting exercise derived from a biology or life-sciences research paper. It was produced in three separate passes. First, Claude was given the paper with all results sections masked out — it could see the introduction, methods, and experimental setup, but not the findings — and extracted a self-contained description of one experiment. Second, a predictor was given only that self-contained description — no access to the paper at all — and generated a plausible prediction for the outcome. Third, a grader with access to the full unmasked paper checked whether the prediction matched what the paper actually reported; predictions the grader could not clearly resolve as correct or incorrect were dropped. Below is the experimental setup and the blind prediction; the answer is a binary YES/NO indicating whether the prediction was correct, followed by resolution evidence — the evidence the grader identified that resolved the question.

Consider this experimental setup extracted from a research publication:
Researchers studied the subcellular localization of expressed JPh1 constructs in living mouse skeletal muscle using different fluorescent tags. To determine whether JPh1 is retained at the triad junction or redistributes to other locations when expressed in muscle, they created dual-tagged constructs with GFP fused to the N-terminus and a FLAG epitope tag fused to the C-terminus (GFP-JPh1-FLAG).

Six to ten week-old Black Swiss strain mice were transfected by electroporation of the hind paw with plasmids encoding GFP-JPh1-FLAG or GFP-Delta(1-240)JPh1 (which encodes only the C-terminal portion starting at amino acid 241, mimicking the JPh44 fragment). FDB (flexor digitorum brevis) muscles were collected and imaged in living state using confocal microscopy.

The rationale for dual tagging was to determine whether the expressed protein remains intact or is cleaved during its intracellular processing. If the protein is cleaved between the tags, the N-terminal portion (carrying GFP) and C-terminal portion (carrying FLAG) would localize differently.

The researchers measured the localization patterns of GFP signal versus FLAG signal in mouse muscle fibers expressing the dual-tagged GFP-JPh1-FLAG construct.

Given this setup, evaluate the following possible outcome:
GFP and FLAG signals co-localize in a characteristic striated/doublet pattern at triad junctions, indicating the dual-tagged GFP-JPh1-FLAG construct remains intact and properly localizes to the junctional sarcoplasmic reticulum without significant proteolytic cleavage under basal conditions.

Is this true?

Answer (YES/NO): NO